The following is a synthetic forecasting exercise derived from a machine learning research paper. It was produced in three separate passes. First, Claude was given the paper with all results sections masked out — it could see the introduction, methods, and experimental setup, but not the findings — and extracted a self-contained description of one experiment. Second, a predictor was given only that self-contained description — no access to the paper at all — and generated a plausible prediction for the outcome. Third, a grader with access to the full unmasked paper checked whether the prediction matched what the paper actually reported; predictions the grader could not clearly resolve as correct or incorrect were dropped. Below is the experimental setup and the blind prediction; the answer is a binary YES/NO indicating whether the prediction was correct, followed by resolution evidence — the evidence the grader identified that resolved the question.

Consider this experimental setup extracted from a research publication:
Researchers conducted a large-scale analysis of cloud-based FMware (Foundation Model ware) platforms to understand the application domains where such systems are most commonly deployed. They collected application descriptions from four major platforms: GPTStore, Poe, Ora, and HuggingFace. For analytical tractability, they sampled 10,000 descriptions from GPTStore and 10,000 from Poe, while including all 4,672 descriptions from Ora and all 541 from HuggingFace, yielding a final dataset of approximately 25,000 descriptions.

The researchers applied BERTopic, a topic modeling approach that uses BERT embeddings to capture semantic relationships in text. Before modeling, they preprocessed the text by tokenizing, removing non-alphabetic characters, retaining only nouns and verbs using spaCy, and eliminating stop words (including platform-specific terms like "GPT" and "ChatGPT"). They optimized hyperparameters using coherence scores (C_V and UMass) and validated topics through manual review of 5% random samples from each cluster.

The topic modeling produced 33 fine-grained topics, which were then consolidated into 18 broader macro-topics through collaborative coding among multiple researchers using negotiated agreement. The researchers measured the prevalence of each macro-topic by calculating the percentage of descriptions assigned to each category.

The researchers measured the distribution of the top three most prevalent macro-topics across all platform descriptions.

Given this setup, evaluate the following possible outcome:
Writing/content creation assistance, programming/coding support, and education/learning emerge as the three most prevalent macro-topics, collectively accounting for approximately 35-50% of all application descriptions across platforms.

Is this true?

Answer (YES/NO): NO